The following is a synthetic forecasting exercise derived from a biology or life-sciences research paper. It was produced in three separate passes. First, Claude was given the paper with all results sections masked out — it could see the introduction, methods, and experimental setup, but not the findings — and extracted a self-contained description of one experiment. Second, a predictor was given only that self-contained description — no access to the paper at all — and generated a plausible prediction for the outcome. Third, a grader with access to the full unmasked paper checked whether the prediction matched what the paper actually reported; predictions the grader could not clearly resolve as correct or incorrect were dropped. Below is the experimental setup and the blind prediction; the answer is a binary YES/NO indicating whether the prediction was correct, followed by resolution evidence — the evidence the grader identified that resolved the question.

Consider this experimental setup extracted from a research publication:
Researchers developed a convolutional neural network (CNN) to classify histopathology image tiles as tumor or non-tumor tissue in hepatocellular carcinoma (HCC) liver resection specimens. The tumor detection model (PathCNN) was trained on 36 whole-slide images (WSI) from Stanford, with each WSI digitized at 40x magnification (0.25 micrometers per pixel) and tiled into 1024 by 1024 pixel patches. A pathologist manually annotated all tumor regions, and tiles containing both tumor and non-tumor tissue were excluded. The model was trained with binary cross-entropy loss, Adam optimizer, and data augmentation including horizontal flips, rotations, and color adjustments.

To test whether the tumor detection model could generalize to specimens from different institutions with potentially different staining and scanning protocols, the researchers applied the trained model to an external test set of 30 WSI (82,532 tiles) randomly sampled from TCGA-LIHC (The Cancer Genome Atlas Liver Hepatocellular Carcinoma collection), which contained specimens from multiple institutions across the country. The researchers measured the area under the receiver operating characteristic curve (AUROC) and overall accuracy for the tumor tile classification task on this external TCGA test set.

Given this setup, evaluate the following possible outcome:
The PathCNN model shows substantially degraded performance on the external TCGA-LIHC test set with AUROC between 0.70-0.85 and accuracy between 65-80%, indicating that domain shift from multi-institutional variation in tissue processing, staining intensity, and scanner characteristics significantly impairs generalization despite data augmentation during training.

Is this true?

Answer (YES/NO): NO